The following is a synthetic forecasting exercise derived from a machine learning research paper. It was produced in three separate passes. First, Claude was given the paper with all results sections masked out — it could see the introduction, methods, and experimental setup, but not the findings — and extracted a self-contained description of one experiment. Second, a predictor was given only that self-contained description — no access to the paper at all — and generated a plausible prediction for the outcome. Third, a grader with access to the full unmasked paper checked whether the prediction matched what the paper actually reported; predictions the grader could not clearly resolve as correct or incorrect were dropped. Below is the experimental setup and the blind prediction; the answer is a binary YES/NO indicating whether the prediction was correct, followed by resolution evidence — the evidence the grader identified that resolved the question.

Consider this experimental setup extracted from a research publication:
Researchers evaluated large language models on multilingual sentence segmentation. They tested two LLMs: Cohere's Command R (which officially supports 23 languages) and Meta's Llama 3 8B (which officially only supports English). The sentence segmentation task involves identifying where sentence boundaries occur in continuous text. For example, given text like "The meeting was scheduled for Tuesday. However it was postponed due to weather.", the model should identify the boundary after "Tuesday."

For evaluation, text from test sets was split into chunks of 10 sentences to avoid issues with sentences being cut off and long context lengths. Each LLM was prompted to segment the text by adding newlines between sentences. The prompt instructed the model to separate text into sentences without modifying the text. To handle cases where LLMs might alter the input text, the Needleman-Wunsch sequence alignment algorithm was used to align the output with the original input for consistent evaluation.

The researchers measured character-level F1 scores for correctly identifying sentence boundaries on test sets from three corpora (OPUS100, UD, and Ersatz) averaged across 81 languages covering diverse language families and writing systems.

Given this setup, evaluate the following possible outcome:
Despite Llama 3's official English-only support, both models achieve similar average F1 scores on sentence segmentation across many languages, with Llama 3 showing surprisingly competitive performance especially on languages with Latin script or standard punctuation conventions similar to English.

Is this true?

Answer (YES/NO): NO